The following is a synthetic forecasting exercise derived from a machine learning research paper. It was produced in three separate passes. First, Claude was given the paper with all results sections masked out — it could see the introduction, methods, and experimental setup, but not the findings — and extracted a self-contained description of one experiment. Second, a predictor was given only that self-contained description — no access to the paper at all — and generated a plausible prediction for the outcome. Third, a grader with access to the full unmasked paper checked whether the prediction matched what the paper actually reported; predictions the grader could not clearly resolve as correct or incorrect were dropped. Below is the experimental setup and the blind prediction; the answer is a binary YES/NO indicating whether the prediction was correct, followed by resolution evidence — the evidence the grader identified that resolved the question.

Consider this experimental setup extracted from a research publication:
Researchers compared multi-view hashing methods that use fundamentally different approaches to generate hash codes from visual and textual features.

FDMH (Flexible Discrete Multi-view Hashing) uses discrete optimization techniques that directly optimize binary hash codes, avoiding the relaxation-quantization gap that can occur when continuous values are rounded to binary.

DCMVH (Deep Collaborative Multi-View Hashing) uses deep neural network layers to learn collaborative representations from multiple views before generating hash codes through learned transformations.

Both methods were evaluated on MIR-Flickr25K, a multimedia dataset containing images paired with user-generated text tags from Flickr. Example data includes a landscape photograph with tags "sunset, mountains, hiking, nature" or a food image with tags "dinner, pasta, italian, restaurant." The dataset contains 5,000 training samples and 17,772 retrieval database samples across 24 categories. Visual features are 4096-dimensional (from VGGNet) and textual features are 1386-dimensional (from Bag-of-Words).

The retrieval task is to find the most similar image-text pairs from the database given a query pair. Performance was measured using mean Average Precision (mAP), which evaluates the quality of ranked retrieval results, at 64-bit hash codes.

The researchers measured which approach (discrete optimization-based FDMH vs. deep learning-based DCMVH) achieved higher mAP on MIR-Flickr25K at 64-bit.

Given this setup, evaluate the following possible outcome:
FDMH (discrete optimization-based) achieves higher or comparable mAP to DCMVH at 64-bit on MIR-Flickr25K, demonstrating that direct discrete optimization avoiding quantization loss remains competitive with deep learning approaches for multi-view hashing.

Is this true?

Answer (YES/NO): NO